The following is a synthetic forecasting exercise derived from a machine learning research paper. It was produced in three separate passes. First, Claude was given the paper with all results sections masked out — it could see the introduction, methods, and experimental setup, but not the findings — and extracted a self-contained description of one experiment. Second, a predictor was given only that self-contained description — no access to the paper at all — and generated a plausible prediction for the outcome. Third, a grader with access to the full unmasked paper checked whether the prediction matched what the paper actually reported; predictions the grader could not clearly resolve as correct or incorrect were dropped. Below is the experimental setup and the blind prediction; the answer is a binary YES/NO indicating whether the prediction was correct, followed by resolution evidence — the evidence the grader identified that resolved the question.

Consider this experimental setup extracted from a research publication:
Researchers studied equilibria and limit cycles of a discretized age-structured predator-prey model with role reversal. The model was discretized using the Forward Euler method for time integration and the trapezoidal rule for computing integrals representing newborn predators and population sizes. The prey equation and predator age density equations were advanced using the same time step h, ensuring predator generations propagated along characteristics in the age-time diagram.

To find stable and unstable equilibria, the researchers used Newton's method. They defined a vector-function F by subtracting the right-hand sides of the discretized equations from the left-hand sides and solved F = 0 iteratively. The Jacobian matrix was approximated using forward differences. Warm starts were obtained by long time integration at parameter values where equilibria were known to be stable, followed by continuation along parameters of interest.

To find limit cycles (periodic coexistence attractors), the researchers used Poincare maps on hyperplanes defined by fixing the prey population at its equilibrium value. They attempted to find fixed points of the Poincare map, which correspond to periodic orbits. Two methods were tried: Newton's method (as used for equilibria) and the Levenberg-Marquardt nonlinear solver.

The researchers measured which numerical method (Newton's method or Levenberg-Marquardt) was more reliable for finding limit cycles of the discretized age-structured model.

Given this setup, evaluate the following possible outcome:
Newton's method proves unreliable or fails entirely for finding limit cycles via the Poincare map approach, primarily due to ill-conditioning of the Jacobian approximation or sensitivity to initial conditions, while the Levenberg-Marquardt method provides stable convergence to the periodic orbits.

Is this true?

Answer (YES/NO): YES